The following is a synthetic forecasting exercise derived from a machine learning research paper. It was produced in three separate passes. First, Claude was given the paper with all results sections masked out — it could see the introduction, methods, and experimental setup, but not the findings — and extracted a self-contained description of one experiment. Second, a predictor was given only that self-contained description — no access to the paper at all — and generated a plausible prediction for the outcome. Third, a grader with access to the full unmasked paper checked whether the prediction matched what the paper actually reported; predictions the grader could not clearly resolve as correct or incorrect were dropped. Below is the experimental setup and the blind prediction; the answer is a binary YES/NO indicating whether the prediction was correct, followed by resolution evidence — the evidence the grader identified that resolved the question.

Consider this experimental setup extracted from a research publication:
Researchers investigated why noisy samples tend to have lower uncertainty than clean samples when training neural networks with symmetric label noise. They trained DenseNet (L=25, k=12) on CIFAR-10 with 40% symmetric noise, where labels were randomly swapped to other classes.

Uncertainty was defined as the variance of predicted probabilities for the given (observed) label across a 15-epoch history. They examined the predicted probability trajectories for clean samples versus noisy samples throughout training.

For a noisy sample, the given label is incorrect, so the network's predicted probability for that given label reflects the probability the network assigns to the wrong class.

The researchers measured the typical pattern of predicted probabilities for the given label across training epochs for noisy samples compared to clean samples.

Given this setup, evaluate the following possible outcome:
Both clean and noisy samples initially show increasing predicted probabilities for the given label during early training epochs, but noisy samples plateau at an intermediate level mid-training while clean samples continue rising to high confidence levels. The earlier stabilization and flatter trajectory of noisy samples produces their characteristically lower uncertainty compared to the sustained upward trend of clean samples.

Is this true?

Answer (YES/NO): NO